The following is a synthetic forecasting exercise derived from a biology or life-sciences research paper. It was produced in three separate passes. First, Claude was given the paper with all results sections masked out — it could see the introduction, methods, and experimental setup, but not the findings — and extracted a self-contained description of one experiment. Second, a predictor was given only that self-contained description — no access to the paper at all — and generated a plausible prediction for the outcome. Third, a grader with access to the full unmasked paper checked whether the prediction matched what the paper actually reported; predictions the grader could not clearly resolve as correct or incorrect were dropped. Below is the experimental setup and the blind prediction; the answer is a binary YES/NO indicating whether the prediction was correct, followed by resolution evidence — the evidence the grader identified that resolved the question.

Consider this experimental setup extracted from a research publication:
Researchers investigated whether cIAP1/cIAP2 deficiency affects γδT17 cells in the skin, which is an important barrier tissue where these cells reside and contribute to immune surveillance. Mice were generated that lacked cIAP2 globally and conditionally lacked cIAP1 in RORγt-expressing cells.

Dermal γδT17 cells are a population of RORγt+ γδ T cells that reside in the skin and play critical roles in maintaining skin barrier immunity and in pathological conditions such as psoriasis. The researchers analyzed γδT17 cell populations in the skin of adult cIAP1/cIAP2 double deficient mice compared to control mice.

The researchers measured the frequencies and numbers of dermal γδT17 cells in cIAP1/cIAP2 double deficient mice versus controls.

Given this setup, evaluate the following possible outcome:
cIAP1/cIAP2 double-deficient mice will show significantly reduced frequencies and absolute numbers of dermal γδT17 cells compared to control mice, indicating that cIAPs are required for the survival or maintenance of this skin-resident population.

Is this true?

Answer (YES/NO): YES